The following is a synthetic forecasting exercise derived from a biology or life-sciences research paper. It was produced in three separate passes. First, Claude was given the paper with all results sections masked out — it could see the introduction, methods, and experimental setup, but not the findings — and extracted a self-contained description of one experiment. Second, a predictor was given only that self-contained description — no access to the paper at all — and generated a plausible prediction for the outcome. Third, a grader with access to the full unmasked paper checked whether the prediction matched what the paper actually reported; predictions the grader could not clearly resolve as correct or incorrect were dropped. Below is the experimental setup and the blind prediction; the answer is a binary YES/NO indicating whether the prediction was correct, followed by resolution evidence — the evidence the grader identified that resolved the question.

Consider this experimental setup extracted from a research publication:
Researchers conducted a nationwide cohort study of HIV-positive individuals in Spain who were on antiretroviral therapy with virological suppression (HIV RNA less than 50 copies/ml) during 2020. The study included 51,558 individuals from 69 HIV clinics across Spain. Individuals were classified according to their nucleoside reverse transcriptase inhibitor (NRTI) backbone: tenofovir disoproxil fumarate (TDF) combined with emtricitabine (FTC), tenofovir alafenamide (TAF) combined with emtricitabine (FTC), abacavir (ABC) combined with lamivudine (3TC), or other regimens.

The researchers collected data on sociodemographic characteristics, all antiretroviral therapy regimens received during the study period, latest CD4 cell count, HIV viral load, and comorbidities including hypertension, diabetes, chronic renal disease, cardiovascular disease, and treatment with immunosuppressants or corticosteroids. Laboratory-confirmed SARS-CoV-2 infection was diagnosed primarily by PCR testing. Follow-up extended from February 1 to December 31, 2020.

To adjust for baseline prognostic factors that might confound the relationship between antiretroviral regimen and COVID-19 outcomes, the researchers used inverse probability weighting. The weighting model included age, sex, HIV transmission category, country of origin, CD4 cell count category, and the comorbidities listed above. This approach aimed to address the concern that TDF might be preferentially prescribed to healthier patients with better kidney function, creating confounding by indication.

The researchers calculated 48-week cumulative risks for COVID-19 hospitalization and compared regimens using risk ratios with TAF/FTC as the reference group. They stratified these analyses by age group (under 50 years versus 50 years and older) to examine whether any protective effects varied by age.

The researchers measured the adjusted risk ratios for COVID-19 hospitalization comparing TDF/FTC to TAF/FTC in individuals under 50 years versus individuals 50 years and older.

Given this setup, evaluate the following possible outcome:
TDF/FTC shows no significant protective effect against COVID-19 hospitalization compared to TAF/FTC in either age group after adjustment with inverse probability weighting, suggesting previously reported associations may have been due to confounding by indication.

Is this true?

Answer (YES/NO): NO